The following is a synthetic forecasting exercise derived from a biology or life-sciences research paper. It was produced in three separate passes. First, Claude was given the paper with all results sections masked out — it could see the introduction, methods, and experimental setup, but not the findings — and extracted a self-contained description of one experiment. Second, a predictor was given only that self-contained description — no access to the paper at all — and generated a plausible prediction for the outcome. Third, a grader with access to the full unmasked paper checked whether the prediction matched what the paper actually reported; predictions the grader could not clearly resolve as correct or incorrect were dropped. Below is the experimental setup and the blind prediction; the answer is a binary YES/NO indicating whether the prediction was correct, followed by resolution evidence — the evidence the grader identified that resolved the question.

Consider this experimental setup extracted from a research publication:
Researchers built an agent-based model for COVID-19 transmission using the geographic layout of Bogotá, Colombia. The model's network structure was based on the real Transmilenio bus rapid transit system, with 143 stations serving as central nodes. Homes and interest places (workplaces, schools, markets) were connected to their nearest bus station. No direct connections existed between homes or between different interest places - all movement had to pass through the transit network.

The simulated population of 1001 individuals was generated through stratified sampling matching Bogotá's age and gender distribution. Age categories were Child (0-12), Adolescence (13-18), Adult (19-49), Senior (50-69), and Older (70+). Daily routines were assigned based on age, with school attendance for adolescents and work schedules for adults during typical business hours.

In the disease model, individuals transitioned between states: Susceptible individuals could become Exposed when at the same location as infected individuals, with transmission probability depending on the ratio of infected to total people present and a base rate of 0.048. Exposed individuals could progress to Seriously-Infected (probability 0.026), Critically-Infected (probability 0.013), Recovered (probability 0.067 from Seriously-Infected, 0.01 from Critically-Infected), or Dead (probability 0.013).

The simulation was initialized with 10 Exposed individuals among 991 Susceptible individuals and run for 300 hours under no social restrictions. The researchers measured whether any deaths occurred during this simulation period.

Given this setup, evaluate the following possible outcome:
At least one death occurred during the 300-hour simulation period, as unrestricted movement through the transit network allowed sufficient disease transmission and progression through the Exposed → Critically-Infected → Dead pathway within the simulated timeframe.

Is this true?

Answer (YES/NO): NO